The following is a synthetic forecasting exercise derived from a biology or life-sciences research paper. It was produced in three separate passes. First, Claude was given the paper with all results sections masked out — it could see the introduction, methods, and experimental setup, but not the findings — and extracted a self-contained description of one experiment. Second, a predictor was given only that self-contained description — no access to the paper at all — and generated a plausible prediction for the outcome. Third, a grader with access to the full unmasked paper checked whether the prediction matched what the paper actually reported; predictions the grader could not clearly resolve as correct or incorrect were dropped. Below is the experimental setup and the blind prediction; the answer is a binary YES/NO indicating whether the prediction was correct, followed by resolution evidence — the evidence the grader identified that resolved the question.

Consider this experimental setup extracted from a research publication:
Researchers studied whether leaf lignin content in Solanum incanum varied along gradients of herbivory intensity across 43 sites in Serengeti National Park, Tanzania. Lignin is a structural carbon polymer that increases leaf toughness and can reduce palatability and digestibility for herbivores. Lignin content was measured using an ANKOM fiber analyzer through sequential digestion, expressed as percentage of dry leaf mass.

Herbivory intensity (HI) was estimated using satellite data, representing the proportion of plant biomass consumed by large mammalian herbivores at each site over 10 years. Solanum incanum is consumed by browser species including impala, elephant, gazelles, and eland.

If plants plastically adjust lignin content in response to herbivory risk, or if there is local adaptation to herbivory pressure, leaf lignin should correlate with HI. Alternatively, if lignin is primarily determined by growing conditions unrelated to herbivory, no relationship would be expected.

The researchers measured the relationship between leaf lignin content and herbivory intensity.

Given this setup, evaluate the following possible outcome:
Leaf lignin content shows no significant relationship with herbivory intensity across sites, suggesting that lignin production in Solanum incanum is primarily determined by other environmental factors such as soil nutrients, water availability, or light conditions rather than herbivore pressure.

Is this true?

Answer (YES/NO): NO